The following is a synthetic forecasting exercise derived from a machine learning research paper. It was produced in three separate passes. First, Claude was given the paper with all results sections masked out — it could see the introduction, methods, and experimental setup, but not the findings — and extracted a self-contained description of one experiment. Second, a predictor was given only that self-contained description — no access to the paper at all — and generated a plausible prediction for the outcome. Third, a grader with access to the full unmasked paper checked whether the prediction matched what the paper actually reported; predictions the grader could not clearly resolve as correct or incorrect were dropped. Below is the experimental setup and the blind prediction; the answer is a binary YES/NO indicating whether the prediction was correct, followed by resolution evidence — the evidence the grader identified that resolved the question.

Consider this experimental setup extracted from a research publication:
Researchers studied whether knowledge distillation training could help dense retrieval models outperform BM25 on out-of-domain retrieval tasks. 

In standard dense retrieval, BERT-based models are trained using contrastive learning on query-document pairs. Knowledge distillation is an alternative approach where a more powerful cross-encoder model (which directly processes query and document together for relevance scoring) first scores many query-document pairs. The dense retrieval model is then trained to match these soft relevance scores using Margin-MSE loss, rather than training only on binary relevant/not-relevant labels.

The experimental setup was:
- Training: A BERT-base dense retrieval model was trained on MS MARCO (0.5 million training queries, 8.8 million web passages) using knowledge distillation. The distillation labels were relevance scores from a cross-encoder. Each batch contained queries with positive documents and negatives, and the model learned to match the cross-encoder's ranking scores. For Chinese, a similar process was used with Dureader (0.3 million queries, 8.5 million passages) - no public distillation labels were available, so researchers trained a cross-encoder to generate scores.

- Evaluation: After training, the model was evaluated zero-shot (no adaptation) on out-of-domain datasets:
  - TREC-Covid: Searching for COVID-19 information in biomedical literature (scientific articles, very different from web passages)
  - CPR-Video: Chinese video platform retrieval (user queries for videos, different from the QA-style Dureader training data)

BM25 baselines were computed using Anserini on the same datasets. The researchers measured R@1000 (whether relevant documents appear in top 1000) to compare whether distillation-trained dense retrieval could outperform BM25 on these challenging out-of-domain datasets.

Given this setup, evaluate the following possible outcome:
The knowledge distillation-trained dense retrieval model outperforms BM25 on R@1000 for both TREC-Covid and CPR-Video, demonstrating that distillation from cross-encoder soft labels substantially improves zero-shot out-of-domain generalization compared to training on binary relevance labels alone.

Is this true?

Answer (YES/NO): NO